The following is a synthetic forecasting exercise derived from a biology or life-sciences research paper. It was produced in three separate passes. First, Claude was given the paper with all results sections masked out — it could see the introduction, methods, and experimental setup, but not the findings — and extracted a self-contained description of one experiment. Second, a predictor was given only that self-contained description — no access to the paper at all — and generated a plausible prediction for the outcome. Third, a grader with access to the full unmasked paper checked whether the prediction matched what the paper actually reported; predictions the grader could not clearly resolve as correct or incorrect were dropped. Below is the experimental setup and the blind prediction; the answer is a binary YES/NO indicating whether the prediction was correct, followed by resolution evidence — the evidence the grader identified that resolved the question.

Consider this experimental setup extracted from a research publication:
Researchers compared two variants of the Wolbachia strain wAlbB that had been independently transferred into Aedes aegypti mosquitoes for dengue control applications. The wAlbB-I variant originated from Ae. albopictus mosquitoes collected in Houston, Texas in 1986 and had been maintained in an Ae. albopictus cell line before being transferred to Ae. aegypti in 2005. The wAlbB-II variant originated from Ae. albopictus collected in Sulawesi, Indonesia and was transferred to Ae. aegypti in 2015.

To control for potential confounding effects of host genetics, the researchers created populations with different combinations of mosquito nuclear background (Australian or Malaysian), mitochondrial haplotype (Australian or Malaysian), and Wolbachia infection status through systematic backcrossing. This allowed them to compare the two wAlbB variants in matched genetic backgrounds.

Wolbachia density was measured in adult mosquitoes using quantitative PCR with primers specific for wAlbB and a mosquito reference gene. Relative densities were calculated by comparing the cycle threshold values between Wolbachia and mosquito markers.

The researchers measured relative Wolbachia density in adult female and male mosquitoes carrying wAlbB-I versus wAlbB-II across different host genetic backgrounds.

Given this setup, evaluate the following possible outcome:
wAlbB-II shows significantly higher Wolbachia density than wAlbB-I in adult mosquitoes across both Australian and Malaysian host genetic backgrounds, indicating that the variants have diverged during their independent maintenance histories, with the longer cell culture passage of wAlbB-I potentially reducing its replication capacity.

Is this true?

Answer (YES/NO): NO